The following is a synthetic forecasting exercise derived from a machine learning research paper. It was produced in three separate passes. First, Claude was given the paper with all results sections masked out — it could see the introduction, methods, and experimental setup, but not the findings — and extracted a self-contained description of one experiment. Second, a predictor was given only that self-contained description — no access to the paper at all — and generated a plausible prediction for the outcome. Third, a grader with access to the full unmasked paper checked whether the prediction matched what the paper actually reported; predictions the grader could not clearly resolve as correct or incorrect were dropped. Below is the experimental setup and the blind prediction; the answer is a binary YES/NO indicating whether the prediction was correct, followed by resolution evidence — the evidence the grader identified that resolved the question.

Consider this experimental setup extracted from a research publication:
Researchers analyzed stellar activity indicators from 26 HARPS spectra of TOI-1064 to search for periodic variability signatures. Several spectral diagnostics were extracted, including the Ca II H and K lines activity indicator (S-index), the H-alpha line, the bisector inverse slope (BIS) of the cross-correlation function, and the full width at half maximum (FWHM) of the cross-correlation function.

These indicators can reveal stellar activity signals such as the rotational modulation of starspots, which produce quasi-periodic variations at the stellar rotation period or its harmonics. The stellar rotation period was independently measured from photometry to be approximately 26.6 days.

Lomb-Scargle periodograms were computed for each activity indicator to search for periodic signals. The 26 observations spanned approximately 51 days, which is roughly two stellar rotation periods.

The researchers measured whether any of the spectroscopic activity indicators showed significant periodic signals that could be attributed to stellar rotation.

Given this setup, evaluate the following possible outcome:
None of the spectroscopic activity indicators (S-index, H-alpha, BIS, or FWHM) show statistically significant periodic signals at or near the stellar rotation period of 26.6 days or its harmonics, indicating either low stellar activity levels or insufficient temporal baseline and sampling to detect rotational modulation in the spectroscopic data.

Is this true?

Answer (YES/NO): YES